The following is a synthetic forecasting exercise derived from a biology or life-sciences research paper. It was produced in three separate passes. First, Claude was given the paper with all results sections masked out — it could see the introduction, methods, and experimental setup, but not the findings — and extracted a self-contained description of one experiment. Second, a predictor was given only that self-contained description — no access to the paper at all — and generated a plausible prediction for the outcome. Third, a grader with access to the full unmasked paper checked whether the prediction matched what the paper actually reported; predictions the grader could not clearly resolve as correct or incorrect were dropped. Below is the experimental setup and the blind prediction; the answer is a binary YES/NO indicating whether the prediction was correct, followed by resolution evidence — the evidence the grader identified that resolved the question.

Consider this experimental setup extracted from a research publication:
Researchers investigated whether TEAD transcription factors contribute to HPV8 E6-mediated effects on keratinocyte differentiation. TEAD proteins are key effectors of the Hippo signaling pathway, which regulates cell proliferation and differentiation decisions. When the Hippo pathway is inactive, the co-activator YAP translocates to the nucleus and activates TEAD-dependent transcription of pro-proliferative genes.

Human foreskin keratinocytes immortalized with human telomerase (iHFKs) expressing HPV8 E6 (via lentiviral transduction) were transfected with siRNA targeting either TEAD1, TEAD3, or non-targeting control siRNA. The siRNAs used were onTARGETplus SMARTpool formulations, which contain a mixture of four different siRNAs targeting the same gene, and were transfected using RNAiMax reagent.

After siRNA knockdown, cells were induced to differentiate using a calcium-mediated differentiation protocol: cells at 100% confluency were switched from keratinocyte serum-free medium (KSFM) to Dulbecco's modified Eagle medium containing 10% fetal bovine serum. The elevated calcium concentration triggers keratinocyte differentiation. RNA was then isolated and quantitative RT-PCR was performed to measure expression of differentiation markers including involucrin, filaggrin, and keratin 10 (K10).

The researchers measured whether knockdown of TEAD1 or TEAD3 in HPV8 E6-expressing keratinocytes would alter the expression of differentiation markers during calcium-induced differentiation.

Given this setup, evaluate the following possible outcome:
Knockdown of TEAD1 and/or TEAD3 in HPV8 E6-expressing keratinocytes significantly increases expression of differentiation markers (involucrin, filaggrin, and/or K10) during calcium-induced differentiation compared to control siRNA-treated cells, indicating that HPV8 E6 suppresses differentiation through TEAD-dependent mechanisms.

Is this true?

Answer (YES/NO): NO